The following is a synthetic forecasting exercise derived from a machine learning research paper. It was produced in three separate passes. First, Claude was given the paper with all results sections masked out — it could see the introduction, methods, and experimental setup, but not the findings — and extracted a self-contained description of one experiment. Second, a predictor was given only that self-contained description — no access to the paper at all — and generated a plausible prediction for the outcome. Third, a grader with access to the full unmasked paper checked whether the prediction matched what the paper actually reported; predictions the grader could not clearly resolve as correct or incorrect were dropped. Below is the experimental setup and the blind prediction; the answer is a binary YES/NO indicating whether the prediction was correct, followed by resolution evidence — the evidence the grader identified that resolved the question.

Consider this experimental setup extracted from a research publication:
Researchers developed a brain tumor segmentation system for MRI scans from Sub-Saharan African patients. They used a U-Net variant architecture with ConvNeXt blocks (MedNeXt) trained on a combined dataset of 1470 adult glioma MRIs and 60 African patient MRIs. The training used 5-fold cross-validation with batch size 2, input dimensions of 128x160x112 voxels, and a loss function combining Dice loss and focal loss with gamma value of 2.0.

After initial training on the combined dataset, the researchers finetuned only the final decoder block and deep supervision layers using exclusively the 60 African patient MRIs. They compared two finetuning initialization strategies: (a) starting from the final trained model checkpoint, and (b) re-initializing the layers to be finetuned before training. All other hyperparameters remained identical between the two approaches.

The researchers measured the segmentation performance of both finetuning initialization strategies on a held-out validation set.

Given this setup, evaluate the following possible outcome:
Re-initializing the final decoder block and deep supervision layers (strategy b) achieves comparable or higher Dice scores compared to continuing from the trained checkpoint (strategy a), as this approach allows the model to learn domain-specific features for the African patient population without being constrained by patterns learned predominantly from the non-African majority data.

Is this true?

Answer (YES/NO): YES